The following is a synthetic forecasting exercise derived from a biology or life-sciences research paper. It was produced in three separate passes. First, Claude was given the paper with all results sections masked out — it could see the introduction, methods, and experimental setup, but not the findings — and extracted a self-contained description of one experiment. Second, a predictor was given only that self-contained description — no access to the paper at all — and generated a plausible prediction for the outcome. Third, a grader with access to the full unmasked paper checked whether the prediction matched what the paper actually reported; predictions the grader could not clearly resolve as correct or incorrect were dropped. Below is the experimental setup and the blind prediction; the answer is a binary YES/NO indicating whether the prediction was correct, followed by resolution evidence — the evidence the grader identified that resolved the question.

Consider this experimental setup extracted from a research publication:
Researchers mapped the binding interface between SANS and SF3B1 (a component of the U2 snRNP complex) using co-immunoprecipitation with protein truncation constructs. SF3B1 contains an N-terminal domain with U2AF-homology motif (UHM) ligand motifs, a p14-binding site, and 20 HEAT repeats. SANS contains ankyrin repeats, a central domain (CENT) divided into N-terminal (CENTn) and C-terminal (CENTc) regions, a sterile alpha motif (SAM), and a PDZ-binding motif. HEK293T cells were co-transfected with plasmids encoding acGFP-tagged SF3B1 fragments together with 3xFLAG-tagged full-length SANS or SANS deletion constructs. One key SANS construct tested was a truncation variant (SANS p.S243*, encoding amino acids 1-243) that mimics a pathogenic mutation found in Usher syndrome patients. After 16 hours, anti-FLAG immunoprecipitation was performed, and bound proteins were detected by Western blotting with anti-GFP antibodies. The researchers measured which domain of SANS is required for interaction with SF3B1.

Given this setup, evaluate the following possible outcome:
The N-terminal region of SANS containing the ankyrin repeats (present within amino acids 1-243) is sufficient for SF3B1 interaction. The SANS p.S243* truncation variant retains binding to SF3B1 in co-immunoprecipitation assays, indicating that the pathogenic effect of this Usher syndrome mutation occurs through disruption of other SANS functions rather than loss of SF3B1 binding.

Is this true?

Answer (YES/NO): YES